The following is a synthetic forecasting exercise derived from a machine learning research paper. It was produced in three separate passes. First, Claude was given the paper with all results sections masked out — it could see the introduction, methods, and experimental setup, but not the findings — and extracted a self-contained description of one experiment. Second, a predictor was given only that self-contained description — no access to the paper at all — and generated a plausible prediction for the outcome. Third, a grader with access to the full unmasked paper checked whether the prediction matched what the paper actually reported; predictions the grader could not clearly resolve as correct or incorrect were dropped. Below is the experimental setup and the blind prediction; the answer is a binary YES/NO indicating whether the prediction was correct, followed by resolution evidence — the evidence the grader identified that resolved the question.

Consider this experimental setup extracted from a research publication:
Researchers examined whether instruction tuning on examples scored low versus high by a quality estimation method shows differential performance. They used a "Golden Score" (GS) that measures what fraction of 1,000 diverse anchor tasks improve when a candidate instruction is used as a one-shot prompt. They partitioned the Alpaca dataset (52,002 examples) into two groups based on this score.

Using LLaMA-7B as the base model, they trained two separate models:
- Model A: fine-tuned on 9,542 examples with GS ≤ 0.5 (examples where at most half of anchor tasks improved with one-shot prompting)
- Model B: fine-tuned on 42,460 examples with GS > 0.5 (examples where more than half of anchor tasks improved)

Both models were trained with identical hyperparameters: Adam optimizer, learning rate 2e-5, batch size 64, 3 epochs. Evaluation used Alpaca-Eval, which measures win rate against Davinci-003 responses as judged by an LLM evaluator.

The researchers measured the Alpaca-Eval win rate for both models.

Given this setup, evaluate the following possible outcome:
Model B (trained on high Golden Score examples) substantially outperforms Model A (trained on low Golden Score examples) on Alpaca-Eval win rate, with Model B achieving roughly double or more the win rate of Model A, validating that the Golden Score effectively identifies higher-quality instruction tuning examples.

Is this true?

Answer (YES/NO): YES